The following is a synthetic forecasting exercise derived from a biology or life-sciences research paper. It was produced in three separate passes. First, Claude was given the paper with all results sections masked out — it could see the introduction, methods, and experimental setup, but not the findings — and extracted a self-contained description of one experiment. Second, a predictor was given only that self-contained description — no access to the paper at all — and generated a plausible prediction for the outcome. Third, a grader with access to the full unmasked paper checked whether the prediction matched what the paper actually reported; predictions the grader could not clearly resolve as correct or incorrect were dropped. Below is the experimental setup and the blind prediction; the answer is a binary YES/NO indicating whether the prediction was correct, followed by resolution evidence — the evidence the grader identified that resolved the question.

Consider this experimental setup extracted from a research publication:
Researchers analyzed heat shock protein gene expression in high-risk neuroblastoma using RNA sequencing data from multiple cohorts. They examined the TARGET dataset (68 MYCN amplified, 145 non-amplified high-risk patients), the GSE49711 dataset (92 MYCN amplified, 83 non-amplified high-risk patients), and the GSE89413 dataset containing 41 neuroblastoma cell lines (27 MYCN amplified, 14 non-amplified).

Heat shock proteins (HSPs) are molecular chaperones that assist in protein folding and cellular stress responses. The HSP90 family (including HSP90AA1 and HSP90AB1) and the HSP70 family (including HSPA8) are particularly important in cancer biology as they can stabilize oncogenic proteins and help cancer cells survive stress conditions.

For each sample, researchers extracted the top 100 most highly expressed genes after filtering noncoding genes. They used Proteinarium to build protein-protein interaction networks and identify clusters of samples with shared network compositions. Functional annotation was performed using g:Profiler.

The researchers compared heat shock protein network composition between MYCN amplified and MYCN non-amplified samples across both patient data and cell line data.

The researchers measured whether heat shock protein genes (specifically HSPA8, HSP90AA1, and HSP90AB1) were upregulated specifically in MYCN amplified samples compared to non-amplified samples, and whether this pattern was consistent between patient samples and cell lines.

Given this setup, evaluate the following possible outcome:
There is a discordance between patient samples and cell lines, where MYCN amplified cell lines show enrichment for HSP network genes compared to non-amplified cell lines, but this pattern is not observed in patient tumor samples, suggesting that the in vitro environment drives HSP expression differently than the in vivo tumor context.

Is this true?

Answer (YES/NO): NO